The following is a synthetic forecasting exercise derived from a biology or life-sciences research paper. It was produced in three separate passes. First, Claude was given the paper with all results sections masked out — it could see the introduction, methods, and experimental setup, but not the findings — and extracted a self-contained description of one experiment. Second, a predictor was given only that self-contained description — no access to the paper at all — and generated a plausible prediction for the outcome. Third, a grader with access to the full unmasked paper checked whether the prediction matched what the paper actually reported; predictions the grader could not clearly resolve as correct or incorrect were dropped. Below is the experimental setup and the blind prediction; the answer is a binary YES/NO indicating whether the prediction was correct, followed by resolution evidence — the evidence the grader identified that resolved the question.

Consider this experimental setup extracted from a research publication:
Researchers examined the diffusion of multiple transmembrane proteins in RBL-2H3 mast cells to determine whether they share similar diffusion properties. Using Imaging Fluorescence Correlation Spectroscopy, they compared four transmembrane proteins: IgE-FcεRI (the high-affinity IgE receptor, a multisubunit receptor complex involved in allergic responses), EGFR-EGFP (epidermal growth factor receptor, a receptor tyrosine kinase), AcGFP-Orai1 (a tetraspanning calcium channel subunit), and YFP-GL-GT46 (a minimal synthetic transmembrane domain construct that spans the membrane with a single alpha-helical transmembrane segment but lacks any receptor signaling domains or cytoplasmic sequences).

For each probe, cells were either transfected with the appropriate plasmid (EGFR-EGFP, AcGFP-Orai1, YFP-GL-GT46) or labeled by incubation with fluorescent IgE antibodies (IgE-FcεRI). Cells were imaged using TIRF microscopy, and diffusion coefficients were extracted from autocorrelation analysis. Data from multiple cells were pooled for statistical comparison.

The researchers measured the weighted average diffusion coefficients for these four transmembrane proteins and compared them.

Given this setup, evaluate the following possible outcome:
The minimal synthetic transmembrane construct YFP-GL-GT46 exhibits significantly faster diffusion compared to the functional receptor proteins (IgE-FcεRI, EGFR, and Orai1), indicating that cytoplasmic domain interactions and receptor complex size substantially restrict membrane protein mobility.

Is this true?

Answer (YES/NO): NO